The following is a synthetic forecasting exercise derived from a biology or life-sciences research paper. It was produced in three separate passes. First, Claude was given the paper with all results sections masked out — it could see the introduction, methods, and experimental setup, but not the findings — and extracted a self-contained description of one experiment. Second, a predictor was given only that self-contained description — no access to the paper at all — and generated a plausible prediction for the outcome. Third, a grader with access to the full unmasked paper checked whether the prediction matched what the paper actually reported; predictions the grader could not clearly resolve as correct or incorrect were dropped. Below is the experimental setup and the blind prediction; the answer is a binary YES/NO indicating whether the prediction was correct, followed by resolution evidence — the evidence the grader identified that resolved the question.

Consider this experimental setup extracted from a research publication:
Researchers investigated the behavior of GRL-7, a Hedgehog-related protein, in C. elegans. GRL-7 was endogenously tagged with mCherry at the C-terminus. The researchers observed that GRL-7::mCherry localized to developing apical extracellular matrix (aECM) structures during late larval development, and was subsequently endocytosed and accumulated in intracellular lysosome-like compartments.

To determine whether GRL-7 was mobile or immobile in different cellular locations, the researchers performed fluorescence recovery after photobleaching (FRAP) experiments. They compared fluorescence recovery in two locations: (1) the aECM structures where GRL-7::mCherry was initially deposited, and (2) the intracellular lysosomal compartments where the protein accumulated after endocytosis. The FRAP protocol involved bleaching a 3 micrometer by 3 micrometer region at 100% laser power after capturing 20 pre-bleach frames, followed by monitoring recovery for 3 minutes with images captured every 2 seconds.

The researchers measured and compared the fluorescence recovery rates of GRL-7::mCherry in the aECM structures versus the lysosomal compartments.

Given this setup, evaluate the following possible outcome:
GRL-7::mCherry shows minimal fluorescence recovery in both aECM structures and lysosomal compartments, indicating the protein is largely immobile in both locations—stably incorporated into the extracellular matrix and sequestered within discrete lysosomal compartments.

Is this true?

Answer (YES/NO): NO